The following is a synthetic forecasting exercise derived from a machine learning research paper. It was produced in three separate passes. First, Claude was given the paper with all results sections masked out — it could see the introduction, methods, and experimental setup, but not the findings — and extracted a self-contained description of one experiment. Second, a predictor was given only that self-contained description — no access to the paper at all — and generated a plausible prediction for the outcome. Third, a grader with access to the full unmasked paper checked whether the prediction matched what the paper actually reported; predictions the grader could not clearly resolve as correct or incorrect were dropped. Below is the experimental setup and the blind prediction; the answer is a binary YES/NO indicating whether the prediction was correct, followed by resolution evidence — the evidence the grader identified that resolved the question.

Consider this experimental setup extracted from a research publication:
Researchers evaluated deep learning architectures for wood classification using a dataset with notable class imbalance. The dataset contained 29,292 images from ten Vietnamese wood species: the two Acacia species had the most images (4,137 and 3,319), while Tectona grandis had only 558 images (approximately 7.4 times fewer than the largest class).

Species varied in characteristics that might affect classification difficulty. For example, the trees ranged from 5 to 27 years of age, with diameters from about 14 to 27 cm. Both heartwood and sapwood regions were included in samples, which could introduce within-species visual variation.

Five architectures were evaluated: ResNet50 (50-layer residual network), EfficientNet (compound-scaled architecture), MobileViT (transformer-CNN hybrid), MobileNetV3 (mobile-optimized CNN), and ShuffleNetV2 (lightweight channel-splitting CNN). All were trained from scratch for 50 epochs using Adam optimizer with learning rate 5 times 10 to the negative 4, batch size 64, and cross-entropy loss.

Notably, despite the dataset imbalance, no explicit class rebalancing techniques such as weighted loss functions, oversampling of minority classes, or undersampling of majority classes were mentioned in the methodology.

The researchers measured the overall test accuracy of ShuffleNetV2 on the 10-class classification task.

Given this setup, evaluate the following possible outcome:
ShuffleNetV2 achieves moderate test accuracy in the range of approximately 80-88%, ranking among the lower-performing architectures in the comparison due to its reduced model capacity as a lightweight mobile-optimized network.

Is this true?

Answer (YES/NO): NO